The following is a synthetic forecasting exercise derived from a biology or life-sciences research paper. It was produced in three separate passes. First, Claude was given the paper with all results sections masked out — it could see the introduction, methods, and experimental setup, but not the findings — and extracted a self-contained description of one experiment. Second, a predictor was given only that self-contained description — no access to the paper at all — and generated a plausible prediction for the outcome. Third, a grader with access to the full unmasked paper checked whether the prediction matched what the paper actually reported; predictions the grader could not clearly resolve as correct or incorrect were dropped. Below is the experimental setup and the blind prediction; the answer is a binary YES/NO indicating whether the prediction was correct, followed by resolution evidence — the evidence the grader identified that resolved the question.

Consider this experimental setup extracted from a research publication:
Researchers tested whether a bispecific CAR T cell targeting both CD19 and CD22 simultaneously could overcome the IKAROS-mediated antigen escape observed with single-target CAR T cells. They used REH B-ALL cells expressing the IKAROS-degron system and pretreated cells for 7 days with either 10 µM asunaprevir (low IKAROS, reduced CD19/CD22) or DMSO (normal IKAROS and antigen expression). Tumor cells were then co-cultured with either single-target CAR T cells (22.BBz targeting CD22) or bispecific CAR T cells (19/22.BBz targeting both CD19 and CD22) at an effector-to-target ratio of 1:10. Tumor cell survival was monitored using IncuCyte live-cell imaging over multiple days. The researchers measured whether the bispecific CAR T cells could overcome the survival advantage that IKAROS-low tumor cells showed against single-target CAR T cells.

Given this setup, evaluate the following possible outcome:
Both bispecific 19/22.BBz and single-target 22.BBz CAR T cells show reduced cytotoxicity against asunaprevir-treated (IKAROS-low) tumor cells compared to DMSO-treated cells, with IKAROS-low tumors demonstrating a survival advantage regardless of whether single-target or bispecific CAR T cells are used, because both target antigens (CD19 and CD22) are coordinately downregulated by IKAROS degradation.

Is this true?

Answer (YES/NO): YES